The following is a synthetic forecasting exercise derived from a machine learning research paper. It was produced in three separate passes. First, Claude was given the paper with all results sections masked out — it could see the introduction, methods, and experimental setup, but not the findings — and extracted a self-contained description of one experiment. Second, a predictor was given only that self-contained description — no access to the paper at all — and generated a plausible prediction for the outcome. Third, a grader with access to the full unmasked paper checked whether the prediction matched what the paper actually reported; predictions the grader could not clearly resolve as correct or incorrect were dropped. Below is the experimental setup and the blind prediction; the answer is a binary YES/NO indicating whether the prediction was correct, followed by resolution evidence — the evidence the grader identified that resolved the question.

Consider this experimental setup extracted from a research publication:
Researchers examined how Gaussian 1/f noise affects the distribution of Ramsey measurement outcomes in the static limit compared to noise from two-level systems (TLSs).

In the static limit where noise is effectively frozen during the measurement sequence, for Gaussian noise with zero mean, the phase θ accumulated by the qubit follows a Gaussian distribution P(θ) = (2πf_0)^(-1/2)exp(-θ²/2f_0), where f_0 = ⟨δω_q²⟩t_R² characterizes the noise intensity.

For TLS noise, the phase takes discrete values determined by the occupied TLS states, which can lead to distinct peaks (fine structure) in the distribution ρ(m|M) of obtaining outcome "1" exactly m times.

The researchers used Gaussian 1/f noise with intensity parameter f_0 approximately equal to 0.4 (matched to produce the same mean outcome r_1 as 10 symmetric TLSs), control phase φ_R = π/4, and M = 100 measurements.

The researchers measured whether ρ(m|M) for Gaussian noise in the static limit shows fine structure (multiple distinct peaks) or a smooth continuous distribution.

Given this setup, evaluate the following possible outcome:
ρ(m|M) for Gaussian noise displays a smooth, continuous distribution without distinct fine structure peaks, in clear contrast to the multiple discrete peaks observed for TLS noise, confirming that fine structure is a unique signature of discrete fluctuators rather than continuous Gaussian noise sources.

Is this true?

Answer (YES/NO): YES